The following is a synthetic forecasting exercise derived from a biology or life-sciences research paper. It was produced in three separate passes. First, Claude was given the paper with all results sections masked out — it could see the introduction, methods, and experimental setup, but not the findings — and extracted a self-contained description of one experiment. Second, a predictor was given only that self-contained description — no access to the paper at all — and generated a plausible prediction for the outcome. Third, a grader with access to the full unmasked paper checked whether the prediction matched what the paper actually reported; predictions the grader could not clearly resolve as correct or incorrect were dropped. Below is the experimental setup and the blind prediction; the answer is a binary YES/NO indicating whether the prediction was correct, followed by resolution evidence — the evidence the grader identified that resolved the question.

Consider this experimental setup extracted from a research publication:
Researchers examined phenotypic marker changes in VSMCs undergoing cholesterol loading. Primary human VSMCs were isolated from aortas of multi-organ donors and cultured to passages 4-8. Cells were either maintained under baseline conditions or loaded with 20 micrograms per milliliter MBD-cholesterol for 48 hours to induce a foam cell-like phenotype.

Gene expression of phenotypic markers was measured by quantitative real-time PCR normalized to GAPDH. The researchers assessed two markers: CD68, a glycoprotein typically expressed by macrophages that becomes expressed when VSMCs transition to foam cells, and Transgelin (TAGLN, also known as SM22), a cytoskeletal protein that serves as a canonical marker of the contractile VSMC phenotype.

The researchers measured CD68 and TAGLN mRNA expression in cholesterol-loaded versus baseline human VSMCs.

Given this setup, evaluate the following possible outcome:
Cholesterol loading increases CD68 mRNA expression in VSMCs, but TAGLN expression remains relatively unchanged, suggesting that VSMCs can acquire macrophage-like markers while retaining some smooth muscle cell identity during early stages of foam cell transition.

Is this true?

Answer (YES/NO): NO